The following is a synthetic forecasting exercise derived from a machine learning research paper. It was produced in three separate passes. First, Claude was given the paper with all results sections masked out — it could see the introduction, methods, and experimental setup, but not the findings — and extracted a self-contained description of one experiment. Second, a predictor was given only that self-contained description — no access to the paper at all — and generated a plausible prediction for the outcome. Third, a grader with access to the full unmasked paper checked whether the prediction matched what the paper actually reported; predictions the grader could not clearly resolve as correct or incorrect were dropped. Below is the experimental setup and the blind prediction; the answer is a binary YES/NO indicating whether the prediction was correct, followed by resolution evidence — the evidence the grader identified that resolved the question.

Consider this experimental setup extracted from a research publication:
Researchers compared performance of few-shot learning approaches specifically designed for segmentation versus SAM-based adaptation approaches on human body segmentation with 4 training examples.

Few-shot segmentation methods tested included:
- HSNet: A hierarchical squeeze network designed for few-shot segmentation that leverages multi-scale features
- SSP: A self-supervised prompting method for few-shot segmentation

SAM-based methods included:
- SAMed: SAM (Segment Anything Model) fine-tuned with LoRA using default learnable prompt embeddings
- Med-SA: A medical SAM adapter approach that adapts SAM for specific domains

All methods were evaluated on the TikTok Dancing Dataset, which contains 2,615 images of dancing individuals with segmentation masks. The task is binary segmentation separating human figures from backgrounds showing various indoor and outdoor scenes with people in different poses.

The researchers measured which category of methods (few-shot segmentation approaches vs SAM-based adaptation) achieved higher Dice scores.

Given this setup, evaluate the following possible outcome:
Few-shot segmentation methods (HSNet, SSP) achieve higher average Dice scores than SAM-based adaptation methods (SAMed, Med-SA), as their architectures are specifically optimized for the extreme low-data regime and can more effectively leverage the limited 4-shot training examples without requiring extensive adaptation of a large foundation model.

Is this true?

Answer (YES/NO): NO